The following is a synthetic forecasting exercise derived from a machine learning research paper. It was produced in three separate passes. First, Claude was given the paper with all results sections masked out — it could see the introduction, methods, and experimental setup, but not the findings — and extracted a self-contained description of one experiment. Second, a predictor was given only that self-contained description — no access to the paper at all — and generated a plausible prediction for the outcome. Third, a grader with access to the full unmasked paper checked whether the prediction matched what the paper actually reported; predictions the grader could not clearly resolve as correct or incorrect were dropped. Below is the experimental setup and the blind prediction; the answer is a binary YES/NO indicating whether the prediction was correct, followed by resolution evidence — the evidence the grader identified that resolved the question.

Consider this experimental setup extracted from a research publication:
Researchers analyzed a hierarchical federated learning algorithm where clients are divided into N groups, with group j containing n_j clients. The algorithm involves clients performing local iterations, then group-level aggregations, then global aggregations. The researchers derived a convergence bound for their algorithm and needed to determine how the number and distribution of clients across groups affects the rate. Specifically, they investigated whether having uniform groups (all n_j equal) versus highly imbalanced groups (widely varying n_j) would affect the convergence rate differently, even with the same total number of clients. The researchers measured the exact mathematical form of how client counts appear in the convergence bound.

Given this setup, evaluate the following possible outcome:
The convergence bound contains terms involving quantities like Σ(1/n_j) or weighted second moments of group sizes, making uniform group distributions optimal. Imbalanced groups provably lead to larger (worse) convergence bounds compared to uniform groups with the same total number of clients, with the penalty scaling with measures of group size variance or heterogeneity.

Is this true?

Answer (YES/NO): YES